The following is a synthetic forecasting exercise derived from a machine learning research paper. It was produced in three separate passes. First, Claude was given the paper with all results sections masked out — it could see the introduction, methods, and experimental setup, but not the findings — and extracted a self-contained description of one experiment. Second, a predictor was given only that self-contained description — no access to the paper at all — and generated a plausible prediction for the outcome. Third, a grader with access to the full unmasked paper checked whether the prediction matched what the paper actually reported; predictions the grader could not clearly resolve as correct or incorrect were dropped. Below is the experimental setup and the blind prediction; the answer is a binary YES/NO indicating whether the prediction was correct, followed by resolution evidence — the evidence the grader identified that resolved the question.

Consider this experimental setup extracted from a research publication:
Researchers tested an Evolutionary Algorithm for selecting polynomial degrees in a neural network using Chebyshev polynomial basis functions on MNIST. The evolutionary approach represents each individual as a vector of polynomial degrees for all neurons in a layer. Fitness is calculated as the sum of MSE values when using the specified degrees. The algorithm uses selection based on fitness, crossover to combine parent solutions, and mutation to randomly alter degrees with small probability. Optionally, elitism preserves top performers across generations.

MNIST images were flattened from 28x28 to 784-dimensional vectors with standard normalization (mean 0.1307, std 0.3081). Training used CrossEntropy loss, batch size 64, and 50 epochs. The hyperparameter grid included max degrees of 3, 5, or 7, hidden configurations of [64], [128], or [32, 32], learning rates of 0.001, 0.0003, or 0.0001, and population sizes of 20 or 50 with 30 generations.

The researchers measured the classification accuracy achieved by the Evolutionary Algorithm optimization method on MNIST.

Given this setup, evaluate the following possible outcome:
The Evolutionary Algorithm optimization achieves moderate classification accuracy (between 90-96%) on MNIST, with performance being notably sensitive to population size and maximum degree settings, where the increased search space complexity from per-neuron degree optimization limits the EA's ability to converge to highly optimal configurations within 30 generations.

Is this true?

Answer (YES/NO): NO